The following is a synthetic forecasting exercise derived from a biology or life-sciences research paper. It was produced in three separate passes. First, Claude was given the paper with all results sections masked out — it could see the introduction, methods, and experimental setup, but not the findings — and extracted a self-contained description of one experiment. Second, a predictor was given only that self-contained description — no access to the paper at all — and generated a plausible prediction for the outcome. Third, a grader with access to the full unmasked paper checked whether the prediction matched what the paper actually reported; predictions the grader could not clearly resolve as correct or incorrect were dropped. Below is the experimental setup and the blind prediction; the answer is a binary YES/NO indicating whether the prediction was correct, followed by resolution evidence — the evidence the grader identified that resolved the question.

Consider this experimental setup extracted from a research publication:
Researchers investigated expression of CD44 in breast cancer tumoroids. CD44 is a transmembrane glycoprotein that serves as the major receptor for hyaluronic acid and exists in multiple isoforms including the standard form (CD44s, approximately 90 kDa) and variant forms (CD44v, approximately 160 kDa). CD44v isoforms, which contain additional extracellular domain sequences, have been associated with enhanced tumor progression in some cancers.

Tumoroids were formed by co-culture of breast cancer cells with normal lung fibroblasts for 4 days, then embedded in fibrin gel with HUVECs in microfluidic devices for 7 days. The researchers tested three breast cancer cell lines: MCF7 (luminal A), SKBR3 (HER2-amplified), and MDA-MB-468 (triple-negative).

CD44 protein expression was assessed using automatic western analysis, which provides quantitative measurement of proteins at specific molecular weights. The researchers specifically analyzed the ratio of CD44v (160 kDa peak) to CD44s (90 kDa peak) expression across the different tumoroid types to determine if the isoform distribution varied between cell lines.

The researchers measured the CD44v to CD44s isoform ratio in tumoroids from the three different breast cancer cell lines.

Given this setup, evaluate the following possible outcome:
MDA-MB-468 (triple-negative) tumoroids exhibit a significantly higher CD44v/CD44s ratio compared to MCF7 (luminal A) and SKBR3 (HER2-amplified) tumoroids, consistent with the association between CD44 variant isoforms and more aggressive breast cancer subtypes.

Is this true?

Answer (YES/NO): YES